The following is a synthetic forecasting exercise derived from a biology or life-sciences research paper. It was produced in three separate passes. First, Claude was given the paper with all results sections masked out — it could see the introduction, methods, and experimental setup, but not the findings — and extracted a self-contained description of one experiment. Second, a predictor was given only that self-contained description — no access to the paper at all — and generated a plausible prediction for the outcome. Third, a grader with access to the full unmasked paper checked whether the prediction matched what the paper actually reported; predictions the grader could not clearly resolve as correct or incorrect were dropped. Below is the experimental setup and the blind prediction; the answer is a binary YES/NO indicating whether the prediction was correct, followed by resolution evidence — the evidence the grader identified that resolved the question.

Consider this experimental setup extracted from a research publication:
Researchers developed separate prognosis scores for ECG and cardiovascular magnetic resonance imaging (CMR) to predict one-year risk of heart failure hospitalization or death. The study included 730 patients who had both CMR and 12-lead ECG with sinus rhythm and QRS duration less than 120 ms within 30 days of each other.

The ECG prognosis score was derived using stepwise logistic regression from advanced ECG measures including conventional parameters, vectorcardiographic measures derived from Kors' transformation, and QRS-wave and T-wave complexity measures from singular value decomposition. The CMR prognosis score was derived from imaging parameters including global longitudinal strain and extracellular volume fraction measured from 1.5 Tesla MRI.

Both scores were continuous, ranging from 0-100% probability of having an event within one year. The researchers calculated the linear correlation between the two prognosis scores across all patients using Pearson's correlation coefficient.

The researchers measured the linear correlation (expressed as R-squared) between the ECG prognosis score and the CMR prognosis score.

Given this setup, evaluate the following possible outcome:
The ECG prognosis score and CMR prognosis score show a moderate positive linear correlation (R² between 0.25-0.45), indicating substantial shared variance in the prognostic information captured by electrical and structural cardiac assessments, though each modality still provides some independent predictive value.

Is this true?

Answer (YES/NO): YES